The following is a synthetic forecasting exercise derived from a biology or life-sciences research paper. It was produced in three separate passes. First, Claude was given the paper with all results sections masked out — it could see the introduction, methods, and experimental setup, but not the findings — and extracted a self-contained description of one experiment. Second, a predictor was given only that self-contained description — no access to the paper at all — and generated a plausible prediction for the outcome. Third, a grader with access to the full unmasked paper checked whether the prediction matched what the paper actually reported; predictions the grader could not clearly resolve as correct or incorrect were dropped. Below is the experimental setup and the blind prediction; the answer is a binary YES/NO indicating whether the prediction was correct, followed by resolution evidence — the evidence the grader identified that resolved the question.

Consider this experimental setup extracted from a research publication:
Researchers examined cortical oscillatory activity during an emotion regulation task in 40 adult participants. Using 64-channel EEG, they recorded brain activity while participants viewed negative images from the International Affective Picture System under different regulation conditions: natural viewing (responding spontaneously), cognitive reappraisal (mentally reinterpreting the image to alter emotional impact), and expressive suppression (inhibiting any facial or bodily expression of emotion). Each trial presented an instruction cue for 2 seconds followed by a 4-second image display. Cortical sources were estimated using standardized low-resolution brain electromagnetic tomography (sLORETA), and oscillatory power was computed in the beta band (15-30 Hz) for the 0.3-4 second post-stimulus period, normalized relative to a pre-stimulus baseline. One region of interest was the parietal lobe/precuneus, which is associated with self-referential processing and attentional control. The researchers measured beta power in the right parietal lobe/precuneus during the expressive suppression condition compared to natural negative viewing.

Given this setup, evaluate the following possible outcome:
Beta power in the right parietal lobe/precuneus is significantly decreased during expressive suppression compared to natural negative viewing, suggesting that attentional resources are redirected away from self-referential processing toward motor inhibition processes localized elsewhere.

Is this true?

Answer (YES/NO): YES